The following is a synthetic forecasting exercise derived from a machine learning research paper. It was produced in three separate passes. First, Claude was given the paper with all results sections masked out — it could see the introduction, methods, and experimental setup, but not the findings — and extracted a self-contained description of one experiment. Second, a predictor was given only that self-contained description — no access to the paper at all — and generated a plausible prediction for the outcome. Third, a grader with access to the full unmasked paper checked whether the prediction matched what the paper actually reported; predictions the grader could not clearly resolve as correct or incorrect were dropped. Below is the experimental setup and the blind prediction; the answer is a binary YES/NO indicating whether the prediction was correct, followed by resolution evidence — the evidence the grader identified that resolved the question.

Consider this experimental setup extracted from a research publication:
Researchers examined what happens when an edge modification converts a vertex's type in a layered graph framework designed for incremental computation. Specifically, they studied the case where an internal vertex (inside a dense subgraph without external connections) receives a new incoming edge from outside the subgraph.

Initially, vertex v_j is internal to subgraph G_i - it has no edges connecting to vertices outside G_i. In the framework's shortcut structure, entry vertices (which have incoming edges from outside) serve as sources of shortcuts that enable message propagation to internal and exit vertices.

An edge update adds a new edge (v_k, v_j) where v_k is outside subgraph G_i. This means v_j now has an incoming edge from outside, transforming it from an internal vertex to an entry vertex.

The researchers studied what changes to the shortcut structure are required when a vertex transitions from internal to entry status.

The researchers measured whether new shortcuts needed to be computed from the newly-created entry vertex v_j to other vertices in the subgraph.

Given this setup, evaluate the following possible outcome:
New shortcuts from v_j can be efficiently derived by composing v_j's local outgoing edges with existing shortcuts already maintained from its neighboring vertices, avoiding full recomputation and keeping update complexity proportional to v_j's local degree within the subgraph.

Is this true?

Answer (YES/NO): NO